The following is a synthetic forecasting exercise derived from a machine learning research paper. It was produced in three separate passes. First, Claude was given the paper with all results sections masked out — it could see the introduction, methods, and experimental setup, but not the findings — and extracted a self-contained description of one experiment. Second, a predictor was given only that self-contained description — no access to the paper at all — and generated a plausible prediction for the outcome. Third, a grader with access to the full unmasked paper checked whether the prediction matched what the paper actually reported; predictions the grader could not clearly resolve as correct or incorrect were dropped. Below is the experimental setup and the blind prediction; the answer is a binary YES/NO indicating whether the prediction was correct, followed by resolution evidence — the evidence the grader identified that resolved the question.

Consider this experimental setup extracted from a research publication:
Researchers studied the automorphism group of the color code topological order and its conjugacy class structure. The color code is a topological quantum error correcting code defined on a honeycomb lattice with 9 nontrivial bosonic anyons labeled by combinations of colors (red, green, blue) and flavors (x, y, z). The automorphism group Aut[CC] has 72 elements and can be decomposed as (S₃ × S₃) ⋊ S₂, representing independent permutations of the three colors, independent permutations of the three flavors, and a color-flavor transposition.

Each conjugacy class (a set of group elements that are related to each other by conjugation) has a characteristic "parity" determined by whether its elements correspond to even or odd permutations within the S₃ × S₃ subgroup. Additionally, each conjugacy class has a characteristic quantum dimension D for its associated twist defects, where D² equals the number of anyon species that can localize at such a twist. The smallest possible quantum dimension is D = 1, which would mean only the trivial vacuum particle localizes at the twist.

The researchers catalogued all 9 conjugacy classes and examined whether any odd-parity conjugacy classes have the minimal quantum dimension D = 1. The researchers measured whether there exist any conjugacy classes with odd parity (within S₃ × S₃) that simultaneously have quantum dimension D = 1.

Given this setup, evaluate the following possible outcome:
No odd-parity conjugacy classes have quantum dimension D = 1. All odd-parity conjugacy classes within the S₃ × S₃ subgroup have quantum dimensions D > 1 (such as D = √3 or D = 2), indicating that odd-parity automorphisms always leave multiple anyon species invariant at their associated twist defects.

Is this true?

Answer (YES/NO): YES